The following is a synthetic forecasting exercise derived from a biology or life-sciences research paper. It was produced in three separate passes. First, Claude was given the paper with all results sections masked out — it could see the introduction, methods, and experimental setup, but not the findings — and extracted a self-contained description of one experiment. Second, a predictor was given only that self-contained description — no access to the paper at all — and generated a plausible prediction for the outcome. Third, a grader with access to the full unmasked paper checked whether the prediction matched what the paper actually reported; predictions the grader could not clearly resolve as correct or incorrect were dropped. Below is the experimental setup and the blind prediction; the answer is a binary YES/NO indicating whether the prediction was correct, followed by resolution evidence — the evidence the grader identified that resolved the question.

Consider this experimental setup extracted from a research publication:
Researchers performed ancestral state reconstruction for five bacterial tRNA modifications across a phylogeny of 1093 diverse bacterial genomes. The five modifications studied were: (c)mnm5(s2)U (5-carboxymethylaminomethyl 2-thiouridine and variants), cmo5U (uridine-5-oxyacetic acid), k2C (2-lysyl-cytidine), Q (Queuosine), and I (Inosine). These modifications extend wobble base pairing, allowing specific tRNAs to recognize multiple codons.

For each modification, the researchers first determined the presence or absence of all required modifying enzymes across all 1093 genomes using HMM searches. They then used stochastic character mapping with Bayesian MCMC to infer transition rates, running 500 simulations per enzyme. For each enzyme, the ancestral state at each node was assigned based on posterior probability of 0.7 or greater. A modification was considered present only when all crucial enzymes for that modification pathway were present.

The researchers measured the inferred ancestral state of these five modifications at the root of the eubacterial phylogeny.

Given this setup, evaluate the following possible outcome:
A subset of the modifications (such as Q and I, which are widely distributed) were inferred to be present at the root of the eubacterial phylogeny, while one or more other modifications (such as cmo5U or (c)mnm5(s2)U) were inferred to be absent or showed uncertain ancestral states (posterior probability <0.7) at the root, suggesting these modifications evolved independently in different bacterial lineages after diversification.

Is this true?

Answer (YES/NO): NO